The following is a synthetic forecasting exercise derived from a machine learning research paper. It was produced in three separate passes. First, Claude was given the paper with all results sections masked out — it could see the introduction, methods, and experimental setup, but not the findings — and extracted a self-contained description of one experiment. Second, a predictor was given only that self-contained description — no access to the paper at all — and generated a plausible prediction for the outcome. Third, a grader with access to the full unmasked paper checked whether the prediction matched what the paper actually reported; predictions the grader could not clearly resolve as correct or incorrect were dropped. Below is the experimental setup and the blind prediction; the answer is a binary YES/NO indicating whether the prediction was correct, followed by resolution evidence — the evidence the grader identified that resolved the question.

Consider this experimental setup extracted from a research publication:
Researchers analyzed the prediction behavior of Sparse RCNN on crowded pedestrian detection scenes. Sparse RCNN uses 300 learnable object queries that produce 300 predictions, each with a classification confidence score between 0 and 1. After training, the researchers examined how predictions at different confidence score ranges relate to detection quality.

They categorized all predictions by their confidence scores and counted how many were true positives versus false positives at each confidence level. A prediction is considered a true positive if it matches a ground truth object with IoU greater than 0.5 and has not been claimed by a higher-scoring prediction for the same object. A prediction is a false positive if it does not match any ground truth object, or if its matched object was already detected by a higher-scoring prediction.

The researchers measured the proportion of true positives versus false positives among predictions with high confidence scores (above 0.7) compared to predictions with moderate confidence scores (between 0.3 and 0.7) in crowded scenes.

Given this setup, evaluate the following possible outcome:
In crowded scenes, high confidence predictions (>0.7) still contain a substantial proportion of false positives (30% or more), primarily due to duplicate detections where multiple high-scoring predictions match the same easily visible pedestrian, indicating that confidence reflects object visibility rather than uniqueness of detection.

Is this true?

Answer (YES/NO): NO